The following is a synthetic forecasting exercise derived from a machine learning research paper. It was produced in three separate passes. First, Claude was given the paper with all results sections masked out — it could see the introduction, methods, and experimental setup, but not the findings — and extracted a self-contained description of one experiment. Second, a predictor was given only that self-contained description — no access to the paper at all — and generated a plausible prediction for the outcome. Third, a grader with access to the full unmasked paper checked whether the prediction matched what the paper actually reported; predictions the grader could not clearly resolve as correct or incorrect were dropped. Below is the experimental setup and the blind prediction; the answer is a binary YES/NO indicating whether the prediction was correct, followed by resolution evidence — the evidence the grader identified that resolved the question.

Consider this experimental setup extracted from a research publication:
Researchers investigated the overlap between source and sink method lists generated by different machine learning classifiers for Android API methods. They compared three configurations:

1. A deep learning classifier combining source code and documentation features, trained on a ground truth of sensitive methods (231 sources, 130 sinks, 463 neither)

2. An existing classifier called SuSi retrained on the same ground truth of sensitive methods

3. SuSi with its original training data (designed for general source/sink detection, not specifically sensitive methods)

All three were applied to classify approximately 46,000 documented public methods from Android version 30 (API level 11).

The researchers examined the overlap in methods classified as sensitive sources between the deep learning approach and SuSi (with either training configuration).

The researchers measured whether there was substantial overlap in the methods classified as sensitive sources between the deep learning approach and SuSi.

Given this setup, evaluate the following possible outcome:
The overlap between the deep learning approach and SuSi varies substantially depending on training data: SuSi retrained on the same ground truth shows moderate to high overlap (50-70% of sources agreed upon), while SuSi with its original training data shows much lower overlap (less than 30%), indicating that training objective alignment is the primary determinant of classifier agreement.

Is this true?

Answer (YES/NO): NO